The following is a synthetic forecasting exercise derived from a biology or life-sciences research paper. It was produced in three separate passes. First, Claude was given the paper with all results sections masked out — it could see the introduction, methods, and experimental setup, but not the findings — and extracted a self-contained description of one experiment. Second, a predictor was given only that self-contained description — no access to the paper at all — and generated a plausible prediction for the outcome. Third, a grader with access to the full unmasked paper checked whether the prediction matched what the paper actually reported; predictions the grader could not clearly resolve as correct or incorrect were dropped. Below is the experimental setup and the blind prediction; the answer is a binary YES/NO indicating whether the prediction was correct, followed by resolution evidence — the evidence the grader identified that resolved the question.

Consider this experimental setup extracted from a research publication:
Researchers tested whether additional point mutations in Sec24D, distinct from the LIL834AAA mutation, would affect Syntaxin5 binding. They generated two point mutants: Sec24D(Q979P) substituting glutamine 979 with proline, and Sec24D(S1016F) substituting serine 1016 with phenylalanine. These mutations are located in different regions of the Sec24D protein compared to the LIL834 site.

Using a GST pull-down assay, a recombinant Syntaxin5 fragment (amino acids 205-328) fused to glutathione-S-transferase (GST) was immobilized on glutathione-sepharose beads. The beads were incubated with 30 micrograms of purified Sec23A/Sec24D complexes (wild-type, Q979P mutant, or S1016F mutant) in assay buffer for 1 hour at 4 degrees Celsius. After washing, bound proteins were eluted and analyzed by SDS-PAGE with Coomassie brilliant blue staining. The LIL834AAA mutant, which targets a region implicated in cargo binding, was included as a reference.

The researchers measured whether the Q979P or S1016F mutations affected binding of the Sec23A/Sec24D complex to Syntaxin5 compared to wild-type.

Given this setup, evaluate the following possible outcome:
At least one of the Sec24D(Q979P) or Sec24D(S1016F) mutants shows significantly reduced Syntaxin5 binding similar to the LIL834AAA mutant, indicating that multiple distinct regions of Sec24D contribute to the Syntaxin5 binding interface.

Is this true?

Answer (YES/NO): YES